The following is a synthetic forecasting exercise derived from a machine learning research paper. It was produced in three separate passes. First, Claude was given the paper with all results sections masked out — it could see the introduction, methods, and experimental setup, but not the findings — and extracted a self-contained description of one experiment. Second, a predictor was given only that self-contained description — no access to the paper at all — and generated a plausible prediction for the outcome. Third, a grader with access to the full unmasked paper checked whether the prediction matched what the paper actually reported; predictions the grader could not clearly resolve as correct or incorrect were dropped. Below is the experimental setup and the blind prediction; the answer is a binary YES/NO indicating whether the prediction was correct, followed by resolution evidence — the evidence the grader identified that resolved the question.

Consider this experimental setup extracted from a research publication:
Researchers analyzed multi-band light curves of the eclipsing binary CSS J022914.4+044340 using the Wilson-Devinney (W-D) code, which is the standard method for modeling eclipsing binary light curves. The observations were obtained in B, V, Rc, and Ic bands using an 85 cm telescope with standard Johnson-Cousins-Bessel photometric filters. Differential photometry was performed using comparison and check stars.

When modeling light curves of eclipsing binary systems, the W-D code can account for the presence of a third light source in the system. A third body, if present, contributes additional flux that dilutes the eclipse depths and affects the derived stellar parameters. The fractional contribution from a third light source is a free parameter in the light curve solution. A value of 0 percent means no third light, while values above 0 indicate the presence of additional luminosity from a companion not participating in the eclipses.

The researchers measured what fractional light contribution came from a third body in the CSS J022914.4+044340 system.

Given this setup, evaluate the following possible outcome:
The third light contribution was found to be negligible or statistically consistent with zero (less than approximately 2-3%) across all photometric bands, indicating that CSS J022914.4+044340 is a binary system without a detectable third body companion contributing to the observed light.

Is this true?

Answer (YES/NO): NO